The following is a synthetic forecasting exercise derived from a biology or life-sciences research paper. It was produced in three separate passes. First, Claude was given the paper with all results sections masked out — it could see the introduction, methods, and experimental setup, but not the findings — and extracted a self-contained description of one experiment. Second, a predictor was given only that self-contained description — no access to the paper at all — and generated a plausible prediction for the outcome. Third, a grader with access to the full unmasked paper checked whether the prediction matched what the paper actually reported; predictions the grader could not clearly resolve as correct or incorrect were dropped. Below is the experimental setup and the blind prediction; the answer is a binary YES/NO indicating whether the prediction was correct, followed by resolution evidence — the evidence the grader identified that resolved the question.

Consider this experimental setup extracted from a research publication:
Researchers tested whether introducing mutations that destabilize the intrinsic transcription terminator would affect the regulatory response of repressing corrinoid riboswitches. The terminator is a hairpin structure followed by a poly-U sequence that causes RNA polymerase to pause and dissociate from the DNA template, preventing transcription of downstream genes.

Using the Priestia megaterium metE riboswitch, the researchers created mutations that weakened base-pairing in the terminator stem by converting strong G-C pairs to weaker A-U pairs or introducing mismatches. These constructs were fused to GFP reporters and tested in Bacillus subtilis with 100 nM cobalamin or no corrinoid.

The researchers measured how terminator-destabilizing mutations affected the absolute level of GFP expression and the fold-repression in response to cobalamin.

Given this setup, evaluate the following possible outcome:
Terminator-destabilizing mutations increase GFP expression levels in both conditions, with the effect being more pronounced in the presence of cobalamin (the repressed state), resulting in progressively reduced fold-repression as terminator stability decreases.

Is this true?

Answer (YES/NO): NO